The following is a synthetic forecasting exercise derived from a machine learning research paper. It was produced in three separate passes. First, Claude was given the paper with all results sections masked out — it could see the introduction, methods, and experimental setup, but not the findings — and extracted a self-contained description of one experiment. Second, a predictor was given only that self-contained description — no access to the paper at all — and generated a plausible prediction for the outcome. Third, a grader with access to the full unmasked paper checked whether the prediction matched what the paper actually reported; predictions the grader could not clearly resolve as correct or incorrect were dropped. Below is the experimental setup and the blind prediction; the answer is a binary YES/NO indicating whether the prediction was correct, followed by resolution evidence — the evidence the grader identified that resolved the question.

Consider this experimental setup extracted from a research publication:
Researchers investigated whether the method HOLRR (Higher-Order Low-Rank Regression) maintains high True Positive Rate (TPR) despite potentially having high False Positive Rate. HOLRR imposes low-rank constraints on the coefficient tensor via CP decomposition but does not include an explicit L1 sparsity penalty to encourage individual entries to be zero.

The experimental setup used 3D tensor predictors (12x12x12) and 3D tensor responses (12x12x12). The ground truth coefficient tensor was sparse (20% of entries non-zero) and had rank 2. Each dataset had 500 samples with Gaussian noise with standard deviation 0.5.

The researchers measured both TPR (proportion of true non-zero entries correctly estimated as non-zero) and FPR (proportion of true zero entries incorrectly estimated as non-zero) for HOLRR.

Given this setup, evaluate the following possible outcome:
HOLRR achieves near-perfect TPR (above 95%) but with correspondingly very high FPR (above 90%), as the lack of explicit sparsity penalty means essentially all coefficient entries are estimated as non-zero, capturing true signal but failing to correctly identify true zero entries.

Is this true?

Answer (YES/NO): YES